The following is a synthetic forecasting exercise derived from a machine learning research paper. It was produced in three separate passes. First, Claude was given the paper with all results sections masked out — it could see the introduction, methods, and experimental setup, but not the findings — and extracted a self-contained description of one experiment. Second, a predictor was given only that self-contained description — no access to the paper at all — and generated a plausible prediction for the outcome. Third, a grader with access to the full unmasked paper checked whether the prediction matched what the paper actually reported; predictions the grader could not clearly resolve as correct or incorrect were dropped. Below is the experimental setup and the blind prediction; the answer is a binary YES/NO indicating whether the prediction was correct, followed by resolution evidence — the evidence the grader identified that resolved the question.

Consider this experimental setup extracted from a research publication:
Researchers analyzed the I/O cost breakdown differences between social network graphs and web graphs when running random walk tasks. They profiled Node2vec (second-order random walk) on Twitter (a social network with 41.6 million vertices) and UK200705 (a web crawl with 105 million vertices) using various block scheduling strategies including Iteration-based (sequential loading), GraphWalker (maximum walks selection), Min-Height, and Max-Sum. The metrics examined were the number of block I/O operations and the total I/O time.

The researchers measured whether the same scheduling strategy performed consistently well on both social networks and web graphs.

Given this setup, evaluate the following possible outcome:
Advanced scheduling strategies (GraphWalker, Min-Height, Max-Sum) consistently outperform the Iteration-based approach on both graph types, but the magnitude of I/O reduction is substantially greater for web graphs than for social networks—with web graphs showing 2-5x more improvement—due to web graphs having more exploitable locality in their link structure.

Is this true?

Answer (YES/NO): NO